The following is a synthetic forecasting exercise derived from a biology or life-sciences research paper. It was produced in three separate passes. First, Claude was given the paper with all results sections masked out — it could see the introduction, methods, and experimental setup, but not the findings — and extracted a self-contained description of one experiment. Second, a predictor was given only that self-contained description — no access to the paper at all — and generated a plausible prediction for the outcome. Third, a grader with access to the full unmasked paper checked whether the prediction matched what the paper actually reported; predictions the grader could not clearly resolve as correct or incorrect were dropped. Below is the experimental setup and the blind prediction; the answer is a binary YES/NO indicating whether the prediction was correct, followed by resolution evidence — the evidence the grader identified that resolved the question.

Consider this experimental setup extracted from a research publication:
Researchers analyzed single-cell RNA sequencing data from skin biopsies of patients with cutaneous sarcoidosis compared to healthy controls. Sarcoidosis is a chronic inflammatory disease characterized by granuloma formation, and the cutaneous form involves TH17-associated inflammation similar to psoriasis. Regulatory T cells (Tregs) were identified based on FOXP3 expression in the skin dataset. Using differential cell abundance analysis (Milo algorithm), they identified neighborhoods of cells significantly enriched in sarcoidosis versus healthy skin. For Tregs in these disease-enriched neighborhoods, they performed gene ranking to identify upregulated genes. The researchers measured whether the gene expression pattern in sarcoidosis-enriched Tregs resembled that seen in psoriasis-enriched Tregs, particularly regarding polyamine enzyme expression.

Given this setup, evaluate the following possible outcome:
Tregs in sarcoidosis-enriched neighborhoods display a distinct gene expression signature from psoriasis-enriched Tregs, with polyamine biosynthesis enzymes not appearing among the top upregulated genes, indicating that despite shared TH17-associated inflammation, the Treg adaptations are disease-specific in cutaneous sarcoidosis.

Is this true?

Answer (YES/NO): NO